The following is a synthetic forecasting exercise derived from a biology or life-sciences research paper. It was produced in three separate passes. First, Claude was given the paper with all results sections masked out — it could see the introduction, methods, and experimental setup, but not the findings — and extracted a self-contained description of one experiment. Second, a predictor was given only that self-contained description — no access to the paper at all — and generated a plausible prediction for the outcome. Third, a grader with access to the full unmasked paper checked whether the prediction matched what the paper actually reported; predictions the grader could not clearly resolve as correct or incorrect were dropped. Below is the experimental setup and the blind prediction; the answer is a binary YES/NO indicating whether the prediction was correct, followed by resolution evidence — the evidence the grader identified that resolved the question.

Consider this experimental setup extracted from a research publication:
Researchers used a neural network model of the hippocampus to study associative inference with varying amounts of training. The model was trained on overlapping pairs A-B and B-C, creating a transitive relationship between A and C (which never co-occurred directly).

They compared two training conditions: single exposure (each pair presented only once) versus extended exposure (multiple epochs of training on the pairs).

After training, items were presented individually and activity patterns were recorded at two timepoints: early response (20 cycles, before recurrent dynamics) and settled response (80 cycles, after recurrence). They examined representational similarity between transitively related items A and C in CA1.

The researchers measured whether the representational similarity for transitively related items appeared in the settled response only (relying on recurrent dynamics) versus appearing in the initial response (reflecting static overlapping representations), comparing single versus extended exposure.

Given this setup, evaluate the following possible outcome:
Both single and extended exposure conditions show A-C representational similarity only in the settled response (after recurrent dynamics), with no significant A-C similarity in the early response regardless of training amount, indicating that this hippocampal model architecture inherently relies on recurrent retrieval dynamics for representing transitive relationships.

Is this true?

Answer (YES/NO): NO